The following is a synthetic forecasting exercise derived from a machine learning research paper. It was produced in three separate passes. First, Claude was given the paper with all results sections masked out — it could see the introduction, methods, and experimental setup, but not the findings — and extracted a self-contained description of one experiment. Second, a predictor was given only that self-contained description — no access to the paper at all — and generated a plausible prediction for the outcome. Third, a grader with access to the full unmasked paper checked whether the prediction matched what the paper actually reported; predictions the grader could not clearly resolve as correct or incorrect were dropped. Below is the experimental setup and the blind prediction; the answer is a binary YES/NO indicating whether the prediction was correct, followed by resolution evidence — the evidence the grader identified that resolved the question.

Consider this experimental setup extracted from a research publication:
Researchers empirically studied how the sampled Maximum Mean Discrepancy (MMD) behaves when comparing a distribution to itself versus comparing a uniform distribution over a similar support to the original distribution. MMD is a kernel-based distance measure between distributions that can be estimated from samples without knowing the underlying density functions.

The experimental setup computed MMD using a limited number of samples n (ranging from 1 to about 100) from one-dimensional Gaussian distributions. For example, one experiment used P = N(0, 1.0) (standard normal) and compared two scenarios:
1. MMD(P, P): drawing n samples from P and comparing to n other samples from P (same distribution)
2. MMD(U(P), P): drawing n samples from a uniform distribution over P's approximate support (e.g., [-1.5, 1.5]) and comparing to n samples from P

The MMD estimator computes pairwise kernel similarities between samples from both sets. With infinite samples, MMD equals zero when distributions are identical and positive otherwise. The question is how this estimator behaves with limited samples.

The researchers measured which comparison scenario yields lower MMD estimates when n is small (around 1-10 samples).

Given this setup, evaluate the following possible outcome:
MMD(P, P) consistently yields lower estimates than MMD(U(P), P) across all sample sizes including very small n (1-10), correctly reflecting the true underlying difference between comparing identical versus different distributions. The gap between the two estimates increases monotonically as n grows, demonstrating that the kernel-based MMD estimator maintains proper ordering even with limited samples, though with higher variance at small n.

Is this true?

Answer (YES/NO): NO